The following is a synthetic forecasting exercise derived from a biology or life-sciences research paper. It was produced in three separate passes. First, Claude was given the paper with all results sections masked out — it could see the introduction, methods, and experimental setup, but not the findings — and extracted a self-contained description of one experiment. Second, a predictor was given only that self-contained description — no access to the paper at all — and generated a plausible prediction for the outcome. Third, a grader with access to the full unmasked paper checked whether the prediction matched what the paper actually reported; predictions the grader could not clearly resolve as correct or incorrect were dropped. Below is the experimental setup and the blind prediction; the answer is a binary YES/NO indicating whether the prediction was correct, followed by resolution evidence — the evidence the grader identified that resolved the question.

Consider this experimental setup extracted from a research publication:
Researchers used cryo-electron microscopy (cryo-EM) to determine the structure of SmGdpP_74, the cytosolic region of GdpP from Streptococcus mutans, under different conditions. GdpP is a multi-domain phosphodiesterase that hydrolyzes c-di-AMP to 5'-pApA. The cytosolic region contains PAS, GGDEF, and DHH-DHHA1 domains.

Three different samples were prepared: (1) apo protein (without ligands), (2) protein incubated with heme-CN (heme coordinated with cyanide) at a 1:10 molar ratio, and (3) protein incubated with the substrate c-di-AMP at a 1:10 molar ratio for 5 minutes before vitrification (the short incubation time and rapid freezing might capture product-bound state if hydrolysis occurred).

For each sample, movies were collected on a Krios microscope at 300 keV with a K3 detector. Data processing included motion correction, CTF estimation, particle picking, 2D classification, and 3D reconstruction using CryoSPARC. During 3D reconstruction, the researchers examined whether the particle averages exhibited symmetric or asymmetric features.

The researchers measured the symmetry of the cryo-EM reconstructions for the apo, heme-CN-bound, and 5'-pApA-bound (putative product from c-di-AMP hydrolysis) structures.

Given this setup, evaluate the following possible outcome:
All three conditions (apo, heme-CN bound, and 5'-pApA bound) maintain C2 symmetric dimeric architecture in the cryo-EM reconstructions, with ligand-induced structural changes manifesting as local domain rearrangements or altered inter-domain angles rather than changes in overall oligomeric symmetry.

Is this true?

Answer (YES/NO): NO